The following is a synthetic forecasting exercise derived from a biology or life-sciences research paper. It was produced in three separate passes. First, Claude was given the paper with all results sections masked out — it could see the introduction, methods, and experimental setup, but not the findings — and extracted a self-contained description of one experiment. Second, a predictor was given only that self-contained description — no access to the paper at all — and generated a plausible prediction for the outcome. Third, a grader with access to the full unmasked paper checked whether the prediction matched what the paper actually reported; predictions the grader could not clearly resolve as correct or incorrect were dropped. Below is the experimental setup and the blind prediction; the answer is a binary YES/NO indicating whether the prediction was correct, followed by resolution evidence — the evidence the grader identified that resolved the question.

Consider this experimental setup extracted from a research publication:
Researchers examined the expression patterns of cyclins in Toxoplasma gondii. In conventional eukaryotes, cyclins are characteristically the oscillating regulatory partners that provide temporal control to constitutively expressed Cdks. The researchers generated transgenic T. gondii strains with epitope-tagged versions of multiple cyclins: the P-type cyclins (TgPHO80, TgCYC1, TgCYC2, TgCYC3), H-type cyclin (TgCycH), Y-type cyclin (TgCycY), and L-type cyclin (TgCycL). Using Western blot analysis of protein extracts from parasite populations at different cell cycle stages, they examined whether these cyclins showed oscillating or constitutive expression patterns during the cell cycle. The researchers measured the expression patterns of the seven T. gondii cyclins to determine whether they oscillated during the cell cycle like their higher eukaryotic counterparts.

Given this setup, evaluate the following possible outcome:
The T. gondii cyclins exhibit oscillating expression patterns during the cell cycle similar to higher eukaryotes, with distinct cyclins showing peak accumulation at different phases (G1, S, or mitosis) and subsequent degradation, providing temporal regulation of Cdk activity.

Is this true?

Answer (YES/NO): NO